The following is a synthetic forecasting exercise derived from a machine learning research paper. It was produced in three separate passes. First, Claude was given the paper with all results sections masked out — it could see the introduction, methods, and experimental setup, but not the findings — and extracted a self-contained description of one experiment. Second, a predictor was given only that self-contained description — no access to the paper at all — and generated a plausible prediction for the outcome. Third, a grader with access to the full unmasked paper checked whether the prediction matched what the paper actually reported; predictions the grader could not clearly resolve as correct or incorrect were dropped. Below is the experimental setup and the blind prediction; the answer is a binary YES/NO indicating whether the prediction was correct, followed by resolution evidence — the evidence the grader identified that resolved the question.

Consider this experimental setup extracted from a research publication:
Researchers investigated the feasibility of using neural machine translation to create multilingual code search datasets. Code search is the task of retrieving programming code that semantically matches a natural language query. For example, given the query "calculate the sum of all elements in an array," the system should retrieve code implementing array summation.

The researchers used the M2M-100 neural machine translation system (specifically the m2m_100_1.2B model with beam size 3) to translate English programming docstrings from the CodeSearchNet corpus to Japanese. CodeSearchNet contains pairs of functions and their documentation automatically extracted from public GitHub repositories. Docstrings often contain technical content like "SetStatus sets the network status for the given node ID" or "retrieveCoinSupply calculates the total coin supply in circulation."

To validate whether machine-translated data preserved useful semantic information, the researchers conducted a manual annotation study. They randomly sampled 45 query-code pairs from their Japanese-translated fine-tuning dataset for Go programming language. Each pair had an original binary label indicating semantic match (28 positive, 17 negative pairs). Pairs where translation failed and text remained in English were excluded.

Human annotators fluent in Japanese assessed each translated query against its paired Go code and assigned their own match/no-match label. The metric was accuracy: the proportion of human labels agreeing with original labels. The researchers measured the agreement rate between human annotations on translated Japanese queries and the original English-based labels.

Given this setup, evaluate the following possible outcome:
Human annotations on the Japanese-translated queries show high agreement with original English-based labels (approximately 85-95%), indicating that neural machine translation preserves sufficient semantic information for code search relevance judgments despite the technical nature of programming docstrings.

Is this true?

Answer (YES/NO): YES